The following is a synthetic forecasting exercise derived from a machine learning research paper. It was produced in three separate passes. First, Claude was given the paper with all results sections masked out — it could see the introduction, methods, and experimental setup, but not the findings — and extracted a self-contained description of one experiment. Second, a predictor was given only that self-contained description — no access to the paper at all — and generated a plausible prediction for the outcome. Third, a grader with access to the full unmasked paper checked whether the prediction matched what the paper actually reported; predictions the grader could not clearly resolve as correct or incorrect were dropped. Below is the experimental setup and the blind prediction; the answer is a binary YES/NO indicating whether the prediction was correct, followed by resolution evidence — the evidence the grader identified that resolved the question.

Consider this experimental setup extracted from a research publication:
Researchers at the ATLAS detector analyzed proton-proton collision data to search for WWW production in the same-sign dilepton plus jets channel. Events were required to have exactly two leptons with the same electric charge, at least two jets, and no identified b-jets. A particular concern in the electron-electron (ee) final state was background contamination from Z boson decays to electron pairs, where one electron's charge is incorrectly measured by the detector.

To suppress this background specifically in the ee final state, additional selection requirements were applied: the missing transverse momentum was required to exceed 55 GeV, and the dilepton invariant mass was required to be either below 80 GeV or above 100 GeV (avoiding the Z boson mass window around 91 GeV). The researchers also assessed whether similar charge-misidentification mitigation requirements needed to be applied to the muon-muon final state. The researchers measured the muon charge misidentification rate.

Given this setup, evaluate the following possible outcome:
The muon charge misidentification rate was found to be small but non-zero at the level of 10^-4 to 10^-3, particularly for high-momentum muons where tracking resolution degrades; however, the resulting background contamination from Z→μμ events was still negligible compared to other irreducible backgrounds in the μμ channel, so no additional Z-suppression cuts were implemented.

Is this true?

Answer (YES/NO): NO